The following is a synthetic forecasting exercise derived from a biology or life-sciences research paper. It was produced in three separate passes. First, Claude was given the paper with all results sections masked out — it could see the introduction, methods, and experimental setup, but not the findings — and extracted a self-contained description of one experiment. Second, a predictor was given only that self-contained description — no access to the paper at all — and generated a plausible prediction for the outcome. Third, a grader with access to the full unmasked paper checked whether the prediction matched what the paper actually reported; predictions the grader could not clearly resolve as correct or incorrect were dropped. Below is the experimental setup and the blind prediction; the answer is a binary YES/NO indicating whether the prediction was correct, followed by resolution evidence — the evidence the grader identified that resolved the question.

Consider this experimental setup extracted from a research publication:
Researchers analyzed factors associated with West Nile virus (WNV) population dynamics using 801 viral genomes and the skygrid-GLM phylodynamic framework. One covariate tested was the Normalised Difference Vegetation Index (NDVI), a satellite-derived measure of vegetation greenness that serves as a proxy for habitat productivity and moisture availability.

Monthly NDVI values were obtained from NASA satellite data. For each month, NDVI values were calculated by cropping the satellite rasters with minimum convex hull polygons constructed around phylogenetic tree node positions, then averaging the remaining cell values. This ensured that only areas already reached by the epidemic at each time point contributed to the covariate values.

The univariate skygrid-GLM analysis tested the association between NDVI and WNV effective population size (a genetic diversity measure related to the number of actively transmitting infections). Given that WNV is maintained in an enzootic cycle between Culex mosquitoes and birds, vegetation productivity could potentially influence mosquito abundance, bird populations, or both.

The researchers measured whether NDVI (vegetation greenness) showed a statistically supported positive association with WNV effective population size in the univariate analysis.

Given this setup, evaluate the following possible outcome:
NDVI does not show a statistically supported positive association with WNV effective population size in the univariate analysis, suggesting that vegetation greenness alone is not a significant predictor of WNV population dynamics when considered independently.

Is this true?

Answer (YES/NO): YES